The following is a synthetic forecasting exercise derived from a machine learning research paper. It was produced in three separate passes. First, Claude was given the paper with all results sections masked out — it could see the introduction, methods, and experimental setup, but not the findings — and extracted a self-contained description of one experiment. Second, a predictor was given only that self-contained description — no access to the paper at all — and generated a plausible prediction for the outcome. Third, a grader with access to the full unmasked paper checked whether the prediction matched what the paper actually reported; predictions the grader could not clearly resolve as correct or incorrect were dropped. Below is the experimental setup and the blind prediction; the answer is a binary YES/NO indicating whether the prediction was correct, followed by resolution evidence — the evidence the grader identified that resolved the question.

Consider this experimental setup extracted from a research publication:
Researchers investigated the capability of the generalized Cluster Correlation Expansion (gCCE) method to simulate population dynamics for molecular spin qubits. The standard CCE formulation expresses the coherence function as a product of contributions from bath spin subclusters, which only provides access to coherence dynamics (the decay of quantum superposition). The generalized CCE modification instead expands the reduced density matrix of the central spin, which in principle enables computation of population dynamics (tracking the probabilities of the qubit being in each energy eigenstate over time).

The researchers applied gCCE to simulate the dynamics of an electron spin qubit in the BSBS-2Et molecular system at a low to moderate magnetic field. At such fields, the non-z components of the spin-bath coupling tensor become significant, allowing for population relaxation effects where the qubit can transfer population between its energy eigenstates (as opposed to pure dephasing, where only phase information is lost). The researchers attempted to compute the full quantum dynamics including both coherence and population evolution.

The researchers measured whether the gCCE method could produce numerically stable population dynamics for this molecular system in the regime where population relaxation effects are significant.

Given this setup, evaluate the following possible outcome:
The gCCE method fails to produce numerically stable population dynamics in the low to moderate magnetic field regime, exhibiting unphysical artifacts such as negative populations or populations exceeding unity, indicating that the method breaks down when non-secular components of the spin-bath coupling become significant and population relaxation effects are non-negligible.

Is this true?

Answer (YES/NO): YES